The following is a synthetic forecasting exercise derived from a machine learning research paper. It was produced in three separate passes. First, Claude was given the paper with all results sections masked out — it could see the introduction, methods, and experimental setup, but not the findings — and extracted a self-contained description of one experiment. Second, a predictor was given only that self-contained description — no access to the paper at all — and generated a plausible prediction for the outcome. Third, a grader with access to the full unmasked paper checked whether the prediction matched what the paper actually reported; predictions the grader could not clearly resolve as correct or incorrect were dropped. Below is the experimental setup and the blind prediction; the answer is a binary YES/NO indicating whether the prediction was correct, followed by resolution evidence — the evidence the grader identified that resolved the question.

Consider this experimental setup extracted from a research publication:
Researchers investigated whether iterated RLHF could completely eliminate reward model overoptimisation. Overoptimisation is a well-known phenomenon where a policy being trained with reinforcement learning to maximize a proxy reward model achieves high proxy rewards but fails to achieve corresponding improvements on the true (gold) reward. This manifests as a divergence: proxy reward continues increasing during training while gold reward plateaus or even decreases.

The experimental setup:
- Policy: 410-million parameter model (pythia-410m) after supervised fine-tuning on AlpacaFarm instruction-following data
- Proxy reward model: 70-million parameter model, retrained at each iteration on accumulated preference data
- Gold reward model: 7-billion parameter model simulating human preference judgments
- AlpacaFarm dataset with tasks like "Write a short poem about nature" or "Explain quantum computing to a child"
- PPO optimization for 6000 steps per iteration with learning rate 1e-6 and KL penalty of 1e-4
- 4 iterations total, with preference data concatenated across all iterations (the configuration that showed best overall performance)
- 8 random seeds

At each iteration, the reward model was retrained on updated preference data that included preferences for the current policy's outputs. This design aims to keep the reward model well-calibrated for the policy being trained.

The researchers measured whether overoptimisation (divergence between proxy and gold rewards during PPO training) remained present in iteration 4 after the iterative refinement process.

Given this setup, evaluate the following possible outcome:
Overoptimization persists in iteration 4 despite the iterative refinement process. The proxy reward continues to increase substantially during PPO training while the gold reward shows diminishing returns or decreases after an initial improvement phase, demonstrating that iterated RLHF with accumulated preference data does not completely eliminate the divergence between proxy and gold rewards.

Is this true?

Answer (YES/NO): YES